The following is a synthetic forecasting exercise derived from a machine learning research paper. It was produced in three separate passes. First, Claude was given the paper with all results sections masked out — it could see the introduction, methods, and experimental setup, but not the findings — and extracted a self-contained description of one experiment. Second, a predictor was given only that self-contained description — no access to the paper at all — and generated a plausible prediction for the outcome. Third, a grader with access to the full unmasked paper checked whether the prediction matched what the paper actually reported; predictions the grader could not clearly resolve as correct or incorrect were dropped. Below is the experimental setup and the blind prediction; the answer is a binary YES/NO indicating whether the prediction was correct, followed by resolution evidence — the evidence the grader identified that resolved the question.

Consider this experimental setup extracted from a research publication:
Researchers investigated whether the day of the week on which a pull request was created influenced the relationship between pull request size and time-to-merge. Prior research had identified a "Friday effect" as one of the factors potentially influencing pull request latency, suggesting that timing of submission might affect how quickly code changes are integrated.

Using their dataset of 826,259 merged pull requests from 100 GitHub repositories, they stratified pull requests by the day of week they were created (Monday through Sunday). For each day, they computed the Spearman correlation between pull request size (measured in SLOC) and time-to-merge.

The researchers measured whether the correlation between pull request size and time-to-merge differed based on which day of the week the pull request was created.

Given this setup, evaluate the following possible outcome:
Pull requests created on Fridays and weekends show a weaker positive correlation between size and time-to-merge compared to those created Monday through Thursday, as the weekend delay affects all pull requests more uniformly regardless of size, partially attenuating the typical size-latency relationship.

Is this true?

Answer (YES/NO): NO